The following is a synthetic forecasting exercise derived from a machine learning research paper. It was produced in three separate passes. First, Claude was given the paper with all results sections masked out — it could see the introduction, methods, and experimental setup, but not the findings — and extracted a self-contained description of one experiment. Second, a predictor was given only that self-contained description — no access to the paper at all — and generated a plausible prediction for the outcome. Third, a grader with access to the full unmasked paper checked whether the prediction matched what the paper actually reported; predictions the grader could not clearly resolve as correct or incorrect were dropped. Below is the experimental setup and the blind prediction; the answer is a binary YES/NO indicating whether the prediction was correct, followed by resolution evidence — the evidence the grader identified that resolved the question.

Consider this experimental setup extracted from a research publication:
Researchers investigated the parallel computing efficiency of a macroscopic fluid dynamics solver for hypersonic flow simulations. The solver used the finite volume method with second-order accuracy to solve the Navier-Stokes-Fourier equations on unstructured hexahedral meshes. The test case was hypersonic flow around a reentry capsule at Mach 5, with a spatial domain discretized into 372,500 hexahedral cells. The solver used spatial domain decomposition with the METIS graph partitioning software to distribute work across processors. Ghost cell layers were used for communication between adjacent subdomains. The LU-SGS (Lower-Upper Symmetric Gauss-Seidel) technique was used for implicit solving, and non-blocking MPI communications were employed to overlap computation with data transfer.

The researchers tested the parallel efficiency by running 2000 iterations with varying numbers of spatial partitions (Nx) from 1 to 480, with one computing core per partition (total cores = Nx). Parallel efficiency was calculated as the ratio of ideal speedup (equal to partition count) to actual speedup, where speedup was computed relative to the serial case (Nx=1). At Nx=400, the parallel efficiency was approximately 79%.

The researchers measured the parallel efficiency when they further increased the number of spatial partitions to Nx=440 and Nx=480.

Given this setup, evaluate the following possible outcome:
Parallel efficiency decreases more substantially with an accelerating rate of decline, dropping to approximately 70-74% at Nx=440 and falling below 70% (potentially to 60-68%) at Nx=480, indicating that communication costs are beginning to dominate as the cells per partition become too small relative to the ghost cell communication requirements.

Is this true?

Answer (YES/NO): NO